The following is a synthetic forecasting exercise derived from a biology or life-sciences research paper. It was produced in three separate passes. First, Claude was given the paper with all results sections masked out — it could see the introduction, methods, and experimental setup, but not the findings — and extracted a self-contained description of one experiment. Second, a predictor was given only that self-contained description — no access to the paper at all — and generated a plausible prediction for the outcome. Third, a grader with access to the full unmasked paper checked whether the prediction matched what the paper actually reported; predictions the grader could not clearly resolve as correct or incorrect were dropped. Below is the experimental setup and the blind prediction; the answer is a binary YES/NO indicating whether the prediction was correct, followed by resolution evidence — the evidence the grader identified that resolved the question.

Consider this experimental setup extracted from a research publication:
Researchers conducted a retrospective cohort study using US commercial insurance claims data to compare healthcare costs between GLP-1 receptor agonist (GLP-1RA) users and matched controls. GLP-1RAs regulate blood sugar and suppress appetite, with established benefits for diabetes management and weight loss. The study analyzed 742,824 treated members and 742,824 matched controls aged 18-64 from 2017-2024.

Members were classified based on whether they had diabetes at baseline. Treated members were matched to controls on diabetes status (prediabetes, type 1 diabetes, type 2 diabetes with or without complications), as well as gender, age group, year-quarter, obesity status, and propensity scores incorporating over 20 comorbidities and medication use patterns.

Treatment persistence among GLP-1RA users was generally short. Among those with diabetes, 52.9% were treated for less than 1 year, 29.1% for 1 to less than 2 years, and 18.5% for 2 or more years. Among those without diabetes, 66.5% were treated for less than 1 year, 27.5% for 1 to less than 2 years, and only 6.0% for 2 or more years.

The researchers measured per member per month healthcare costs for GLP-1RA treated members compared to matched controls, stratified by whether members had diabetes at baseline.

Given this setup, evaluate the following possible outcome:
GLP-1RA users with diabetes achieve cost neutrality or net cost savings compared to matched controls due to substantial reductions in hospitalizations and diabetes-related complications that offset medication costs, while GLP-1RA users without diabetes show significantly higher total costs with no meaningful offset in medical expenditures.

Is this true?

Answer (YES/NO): NO